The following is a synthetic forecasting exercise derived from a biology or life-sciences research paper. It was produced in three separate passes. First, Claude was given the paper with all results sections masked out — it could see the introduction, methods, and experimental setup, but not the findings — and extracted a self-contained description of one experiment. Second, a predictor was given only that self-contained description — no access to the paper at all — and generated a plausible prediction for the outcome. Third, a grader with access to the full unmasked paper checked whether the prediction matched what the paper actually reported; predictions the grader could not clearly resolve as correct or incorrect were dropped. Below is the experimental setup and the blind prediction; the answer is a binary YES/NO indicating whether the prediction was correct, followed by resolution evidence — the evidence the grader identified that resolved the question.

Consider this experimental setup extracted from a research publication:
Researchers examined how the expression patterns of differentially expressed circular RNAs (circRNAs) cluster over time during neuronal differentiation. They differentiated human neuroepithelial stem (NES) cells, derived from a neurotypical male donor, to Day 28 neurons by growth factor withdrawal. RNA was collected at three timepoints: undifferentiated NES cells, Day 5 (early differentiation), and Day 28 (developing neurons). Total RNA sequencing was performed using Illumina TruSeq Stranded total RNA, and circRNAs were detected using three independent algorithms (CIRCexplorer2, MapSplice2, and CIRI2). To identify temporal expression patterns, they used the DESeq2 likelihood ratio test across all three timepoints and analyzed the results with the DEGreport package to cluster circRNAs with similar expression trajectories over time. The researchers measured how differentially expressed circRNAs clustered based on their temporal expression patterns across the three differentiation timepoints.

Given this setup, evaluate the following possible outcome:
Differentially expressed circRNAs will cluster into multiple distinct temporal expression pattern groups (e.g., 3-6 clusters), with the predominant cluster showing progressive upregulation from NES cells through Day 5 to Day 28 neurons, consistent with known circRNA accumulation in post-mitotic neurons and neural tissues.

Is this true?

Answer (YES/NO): YES